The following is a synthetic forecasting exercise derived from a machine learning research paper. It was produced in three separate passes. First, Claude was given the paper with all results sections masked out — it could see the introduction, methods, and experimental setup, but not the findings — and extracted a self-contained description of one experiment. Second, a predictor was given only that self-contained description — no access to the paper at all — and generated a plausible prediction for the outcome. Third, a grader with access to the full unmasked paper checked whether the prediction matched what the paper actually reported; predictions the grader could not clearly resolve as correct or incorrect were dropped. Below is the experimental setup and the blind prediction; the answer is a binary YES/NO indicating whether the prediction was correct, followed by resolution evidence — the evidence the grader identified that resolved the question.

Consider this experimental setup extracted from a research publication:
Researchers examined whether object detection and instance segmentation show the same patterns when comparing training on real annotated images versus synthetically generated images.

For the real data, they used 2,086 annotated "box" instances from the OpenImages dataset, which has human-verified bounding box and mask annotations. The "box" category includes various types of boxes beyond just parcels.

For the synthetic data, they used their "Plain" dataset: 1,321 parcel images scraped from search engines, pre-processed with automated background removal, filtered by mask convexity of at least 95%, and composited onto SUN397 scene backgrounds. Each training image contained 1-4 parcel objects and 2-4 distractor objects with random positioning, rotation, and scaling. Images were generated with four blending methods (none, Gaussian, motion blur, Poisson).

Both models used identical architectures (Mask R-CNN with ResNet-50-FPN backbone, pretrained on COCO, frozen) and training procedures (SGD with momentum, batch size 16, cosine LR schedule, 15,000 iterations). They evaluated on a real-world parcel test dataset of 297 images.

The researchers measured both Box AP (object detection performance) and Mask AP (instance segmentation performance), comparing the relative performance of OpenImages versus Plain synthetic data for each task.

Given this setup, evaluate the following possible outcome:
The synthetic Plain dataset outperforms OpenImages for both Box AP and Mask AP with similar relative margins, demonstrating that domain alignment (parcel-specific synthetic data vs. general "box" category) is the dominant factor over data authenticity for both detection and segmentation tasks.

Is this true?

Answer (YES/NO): NO